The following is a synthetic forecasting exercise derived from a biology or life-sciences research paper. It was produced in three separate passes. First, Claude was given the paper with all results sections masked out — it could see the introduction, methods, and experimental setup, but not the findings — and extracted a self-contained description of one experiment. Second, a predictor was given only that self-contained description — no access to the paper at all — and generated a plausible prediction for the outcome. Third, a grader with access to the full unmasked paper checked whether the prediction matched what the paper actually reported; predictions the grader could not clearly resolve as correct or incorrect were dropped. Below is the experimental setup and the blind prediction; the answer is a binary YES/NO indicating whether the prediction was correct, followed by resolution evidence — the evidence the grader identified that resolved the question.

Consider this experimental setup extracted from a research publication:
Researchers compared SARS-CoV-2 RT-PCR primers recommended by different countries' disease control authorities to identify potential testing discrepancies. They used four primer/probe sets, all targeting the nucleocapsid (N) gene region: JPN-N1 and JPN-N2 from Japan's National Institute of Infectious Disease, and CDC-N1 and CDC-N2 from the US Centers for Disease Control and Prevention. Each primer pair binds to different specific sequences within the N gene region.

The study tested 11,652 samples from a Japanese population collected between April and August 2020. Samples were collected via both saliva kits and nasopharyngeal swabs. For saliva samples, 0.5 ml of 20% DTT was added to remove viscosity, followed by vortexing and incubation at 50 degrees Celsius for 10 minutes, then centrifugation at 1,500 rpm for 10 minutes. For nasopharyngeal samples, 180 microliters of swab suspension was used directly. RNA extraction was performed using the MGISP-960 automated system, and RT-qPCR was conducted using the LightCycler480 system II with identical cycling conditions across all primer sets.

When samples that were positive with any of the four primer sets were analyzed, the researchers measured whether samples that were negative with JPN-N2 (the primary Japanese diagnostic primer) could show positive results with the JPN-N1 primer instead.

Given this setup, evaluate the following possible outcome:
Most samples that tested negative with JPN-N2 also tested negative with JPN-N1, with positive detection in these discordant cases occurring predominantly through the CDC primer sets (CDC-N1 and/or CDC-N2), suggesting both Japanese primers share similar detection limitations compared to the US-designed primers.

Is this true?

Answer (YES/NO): YES